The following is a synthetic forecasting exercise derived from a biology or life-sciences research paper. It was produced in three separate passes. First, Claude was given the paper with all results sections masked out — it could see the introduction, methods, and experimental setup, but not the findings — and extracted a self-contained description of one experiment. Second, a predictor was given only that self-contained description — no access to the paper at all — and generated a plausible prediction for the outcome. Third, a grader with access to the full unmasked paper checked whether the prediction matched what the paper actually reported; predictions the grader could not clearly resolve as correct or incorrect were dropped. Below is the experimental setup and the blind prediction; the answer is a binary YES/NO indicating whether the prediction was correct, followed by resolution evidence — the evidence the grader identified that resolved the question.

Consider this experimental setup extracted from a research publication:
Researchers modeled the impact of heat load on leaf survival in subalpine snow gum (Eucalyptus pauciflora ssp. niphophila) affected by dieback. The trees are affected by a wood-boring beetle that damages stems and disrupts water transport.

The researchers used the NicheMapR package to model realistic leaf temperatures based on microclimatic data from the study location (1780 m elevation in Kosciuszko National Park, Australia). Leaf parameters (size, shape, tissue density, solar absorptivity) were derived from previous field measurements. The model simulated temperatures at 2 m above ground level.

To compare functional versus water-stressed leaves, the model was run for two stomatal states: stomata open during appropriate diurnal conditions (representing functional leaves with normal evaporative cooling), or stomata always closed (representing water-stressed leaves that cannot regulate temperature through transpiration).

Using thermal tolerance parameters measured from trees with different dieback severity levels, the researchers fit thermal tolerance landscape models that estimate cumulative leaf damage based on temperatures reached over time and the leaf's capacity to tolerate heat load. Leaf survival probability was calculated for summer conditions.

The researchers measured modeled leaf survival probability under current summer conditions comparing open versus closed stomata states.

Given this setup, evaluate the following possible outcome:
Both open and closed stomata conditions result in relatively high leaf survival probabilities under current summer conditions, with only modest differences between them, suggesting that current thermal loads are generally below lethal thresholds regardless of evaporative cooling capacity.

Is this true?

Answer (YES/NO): NO